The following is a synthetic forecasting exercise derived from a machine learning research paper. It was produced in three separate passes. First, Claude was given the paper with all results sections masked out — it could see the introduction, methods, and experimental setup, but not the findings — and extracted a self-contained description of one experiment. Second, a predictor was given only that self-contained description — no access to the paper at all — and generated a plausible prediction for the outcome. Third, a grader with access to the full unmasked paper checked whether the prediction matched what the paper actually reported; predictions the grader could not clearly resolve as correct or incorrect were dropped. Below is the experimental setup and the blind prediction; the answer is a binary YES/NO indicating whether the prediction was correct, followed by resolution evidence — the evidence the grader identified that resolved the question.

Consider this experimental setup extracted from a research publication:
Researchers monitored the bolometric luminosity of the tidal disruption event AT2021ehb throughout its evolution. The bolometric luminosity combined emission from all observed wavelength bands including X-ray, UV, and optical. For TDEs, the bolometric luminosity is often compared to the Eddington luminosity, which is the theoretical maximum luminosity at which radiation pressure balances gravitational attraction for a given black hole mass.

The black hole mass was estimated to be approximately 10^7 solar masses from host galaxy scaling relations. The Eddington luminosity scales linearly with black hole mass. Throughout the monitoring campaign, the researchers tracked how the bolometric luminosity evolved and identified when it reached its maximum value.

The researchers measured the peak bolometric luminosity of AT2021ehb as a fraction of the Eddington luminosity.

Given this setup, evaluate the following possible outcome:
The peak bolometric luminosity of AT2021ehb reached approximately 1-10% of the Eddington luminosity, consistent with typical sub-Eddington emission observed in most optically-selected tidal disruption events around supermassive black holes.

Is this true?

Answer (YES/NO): YES